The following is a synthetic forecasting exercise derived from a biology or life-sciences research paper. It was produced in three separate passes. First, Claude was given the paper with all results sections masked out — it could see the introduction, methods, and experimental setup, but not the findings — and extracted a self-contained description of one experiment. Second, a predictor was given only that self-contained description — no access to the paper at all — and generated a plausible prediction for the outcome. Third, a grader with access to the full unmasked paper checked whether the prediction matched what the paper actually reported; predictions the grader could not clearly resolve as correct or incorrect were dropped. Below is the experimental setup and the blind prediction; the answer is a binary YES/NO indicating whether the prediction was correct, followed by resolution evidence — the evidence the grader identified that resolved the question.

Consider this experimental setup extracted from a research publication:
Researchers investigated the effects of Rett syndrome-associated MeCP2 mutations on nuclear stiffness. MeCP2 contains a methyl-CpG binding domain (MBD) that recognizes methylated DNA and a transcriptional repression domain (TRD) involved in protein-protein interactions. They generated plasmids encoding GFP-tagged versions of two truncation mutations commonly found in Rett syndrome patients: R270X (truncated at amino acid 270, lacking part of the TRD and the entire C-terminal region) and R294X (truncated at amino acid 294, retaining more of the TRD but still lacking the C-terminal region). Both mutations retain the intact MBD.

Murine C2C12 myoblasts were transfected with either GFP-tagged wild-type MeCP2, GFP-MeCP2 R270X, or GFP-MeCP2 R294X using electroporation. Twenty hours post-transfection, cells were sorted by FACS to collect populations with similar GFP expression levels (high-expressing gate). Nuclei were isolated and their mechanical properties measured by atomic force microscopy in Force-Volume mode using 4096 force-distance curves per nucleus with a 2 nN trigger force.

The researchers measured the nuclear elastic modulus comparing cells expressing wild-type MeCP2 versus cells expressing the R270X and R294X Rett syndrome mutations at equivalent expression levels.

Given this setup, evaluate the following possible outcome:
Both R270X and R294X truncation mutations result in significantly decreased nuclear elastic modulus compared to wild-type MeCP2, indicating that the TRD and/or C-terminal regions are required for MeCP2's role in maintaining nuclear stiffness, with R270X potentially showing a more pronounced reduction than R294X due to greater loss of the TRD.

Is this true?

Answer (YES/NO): NO